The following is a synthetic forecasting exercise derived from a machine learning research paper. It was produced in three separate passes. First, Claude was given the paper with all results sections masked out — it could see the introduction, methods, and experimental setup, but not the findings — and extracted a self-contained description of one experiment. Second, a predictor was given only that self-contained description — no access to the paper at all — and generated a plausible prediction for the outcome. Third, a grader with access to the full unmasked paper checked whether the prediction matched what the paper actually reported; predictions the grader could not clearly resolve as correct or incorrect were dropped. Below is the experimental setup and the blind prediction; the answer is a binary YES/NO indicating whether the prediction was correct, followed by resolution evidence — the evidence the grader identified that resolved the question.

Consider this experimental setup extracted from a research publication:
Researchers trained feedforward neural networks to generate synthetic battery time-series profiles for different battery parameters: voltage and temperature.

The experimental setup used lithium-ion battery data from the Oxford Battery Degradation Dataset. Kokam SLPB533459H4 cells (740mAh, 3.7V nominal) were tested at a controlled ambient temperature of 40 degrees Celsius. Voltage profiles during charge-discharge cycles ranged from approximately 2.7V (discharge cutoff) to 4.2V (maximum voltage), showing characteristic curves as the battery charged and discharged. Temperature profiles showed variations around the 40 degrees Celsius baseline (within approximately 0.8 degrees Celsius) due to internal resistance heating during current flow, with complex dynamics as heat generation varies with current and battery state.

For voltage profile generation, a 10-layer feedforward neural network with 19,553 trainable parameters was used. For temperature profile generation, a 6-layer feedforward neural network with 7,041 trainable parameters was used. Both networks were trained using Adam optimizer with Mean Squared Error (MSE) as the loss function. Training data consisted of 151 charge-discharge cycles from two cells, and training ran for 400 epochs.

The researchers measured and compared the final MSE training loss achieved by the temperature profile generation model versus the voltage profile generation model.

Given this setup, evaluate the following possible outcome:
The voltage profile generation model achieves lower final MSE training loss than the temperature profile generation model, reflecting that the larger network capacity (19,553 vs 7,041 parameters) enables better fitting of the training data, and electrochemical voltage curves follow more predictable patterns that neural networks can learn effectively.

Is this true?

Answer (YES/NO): YES